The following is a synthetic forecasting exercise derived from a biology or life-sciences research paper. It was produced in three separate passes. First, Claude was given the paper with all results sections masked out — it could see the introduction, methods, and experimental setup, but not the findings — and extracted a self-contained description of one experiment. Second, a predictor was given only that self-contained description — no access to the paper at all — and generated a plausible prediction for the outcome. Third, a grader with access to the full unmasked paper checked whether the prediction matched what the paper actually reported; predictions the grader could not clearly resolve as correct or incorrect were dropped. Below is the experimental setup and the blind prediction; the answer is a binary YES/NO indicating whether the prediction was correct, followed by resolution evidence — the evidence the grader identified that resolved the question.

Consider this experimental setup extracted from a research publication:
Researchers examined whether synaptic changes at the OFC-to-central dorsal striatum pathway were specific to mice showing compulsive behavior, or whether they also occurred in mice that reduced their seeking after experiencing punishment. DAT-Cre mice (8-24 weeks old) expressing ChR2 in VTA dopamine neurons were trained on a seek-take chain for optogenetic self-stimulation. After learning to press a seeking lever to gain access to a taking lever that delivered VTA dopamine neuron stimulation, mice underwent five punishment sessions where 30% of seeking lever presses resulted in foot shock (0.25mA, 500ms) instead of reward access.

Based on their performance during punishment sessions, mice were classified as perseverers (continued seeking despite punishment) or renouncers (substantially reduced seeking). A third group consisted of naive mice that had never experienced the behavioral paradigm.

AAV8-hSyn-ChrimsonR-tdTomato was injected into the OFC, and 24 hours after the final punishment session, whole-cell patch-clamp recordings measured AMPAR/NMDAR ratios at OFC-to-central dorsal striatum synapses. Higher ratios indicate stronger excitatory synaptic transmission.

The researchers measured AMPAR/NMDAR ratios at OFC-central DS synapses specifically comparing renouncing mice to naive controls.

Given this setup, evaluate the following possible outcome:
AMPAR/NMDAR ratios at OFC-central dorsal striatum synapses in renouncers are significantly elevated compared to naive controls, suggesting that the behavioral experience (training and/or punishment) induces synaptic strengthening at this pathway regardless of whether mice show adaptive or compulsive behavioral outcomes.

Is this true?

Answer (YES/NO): NO